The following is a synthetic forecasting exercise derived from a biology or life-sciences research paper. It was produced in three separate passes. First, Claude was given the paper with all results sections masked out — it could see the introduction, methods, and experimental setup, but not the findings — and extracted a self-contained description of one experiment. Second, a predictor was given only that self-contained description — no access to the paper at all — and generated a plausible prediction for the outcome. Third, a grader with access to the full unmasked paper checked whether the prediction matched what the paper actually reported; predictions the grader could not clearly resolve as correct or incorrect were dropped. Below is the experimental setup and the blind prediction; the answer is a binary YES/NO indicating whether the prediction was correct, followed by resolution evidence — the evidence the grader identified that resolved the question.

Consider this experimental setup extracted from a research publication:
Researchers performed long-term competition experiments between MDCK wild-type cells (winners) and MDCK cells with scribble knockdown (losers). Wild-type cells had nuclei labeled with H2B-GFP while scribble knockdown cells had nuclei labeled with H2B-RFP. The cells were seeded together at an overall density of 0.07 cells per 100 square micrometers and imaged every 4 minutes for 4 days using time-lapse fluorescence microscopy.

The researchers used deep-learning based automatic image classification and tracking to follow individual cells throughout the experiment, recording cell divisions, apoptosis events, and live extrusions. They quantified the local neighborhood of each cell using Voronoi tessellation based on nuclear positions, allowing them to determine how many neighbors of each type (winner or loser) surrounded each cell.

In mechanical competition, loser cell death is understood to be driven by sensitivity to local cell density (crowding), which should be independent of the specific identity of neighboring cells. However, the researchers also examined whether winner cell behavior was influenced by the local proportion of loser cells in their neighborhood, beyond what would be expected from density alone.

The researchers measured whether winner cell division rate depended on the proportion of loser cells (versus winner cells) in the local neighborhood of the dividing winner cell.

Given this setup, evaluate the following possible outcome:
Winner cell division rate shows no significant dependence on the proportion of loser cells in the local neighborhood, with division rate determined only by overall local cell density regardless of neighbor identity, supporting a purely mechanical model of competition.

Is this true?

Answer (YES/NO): NO